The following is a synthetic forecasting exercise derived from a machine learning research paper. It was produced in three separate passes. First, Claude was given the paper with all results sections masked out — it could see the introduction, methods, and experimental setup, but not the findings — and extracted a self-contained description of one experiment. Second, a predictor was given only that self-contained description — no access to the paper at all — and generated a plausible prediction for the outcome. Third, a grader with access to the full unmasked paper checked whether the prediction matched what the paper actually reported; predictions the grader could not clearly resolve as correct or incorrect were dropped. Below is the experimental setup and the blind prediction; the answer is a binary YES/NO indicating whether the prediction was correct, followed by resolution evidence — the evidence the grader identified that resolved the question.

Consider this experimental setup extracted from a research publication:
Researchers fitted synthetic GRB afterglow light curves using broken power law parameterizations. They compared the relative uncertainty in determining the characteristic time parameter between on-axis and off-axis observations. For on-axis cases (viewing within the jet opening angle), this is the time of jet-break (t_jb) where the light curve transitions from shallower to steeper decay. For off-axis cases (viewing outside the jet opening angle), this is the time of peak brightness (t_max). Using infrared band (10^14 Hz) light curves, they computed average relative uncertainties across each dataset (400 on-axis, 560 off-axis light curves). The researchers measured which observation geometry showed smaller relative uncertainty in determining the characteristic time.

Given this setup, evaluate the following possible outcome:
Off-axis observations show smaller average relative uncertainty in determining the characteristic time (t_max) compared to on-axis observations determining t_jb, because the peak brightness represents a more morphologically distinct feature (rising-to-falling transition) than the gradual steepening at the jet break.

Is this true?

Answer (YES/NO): YES